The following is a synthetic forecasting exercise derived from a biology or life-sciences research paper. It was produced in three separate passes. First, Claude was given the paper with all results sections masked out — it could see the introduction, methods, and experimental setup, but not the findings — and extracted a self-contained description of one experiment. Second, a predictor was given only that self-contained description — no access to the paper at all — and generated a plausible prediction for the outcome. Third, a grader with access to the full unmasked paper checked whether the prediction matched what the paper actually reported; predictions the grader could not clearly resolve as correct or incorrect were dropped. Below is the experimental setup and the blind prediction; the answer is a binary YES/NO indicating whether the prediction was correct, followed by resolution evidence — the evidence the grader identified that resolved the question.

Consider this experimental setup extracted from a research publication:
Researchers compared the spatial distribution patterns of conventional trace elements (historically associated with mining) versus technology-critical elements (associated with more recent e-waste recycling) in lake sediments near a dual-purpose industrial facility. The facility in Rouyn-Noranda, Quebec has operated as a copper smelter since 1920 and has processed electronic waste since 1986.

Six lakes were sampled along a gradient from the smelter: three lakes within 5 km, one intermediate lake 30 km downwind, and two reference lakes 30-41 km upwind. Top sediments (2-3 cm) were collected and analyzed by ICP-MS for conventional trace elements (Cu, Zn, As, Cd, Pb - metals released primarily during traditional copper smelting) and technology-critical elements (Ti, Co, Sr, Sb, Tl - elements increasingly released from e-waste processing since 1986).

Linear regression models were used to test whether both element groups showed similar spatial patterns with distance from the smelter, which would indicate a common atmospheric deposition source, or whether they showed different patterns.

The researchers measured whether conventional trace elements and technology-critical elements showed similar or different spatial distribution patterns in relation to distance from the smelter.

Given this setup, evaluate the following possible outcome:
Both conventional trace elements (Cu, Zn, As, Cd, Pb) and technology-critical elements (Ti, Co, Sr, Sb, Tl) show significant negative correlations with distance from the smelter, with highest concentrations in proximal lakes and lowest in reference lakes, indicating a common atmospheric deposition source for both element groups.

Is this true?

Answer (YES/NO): NO